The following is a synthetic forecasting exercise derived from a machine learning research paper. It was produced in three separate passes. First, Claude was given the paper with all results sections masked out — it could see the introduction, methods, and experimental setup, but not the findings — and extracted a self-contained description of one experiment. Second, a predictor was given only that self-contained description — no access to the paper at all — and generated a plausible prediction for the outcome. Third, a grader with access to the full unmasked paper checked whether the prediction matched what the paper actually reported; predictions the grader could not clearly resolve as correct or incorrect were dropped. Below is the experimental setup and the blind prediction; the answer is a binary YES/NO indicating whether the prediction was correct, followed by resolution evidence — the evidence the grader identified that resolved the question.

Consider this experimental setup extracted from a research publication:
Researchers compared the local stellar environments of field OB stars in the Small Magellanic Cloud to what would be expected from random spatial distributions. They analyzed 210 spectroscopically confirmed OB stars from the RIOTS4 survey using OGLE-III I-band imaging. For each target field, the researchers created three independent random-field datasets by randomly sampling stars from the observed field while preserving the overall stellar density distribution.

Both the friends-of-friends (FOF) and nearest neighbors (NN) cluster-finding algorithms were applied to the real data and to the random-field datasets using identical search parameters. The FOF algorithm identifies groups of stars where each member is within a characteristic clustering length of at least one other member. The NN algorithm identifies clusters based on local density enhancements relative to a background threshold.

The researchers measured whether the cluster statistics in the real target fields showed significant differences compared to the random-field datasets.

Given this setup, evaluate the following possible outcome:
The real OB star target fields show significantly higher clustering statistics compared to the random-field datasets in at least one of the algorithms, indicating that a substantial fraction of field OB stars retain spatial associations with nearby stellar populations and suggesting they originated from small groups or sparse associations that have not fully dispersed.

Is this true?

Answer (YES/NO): NO